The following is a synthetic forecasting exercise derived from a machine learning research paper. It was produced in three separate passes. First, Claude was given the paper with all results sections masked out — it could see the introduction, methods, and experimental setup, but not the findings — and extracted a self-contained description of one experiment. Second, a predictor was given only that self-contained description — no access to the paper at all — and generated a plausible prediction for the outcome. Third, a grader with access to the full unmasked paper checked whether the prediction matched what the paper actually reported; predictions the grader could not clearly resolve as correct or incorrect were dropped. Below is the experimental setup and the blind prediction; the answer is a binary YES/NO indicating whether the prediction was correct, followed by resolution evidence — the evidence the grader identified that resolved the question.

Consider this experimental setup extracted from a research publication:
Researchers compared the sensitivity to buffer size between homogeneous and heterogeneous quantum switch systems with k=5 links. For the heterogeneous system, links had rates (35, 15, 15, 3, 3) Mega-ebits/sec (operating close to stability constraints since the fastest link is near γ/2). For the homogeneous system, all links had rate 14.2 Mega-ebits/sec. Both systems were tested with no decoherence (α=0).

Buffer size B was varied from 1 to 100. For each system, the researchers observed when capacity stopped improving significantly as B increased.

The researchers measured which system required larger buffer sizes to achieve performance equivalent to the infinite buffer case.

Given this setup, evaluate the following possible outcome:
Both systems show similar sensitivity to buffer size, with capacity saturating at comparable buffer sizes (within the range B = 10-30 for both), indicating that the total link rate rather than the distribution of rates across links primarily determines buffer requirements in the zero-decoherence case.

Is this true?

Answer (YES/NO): NO